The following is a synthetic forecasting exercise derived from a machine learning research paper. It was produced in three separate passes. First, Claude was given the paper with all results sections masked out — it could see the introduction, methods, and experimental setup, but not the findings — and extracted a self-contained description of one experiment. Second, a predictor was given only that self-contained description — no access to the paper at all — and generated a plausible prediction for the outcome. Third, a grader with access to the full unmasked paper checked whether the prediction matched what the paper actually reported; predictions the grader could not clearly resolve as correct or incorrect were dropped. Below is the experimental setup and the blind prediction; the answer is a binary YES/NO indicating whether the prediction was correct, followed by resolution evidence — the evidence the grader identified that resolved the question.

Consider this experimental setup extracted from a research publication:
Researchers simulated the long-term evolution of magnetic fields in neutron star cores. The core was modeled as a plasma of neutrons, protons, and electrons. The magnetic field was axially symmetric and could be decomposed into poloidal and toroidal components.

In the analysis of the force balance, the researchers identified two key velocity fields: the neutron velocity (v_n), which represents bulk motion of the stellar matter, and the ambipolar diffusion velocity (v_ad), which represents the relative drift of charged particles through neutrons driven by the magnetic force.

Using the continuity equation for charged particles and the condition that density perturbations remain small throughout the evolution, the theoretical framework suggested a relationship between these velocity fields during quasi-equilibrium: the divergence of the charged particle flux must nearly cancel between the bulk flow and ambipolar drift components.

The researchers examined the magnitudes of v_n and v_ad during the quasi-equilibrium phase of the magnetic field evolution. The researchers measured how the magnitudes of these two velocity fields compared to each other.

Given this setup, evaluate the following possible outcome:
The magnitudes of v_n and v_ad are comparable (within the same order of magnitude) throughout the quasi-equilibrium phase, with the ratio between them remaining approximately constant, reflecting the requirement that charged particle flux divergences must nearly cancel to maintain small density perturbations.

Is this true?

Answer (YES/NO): NO